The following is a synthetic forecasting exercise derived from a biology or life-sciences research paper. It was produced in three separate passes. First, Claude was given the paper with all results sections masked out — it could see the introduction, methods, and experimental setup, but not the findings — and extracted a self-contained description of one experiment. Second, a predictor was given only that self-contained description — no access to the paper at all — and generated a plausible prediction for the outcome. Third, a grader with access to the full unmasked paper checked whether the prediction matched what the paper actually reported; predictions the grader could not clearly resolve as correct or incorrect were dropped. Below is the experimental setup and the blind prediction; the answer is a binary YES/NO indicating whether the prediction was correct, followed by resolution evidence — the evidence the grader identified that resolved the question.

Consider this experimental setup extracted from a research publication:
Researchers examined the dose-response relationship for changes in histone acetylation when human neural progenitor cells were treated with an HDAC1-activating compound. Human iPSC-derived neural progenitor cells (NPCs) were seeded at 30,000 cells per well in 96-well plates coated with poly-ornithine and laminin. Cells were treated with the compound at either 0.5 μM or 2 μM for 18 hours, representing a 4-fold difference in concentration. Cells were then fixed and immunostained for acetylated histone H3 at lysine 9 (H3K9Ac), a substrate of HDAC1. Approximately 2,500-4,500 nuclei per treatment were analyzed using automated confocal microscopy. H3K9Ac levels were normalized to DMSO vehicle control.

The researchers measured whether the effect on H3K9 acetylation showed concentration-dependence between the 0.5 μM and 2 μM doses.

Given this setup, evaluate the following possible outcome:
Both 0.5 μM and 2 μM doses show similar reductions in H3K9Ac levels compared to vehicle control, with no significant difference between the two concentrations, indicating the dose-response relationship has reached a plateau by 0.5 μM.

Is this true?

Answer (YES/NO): YES